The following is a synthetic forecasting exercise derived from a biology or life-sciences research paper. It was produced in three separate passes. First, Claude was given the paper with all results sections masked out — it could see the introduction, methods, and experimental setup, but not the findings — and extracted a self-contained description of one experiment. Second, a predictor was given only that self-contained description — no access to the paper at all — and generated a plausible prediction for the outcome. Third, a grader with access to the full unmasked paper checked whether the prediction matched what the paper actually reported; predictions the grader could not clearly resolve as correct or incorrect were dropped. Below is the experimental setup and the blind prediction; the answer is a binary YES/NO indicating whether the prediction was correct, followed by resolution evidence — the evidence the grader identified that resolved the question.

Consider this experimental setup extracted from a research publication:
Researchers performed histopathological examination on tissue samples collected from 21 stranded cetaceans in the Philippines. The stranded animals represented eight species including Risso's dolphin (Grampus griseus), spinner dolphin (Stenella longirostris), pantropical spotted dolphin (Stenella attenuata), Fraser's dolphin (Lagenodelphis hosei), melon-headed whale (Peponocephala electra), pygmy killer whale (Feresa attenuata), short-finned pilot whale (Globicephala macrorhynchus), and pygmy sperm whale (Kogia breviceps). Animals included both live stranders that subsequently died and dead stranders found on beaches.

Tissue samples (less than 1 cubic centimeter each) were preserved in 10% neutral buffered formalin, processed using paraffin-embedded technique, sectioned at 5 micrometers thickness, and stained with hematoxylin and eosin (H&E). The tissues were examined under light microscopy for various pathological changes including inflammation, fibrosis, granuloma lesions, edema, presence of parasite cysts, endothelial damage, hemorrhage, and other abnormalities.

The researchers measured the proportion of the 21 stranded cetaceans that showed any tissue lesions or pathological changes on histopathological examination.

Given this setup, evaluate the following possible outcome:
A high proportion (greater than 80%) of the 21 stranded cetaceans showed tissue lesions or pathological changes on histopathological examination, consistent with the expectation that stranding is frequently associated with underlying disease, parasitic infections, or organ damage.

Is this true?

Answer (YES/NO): YES